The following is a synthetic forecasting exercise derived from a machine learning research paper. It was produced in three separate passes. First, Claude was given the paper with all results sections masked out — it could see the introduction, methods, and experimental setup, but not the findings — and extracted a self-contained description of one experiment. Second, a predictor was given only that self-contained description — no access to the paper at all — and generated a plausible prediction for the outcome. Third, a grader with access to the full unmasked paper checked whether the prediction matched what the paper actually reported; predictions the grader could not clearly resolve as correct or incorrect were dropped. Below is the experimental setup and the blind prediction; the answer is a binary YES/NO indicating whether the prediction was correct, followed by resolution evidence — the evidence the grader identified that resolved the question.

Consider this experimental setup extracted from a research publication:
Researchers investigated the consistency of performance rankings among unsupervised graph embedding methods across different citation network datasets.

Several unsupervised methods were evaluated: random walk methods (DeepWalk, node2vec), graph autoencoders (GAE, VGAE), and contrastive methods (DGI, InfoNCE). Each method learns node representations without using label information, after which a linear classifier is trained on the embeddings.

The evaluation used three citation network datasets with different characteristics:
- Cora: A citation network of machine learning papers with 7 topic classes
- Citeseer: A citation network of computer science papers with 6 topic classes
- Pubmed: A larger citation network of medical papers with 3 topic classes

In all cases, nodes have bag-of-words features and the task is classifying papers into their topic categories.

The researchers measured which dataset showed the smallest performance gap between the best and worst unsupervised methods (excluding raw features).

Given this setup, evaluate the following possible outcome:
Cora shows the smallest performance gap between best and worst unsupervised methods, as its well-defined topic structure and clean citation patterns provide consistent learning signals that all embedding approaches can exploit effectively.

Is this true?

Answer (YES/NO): NO